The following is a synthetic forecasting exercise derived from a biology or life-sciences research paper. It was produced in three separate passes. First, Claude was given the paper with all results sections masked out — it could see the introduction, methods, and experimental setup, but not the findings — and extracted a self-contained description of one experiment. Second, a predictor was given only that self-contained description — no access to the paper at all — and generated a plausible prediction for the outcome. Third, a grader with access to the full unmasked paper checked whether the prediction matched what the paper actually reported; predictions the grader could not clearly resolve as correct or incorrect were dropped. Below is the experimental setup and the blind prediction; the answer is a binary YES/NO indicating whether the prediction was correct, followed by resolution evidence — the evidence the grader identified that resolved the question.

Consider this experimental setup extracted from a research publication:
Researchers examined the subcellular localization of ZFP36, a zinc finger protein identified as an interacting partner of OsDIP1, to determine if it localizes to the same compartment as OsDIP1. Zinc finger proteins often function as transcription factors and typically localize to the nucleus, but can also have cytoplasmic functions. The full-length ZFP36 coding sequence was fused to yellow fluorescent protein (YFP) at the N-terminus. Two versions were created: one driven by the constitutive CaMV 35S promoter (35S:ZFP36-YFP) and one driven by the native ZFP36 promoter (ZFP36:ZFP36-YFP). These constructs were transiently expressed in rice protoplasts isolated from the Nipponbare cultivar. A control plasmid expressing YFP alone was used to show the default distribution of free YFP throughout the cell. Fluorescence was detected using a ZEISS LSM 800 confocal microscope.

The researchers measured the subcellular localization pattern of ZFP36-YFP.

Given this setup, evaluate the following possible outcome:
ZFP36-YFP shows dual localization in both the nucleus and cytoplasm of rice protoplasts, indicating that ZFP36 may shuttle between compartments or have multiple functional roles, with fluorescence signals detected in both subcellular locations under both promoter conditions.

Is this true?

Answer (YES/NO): NO